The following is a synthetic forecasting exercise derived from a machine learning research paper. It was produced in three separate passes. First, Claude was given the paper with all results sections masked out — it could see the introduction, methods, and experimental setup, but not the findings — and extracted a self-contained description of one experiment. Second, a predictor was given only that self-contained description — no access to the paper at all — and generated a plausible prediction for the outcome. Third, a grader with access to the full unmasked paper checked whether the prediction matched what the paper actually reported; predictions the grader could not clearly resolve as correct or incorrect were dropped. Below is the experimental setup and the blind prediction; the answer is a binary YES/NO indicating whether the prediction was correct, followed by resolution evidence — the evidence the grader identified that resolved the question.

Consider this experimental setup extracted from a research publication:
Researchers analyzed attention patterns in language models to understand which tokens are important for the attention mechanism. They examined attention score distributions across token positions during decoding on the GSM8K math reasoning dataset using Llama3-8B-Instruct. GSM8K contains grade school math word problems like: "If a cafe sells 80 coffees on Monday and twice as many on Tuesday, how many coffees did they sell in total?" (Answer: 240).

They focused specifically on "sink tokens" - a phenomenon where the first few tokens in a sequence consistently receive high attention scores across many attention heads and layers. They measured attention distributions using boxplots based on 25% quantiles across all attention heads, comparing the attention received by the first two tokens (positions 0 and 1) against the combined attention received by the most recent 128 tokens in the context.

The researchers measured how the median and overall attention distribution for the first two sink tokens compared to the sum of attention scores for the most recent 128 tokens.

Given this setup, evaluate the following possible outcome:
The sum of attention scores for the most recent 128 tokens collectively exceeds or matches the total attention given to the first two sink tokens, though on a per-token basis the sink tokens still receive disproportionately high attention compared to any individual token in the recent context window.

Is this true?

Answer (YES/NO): NO